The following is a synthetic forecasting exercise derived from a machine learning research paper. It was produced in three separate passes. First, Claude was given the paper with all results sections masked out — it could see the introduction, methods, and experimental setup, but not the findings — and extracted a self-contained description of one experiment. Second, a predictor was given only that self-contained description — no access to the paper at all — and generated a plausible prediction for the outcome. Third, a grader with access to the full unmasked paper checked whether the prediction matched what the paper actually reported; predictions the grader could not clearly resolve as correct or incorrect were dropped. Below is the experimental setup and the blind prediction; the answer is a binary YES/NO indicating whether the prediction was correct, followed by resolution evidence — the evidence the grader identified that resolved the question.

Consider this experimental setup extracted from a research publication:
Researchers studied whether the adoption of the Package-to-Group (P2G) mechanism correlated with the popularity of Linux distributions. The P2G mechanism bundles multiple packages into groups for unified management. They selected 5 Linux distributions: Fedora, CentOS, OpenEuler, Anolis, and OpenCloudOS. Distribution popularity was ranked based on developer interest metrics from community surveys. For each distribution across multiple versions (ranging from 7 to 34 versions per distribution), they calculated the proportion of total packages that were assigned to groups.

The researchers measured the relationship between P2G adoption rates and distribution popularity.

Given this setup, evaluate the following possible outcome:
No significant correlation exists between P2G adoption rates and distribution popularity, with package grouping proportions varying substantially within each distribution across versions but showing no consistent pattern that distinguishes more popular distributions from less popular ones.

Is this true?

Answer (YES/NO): YES